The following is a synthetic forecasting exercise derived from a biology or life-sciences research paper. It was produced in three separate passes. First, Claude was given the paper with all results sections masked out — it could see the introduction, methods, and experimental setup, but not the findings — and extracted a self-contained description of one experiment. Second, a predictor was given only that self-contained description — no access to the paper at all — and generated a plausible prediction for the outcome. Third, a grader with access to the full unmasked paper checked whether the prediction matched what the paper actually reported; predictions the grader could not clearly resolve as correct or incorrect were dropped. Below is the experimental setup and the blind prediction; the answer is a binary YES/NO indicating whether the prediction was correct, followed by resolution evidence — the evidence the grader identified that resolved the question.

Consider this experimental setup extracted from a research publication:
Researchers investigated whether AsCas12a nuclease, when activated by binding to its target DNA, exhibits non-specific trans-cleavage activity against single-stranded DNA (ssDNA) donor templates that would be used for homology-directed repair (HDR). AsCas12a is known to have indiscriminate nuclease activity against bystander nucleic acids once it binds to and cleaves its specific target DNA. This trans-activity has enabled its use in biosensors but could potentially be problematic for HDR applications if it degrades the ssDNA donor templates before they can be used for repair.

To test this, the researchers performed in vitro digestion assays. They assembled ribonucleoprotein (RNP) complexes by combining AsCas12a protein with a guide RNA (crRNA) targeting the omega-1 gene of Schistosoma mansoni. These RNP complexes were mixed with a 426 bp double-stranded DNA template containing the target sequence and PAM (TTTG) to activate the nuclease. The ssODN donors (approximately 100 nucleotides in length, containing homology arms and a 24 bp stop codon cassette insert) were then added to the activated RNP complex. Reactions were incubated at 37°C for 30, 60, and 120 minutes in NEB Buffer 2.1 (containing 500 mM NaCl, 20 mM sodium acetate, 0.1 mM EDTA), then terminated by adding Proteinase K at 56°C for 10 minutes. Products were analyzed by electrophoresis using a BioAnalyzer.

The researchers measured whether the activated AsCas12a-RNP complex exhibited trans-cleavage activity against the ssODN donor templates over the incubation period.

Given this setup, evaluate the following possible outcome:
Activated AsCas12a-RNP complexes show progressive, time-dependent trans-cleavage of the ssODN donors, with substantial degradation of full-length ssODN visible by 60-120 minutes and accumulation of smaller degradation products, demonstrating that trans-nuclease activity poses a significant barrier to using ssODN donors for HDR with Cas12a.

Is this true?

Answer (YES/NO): NO